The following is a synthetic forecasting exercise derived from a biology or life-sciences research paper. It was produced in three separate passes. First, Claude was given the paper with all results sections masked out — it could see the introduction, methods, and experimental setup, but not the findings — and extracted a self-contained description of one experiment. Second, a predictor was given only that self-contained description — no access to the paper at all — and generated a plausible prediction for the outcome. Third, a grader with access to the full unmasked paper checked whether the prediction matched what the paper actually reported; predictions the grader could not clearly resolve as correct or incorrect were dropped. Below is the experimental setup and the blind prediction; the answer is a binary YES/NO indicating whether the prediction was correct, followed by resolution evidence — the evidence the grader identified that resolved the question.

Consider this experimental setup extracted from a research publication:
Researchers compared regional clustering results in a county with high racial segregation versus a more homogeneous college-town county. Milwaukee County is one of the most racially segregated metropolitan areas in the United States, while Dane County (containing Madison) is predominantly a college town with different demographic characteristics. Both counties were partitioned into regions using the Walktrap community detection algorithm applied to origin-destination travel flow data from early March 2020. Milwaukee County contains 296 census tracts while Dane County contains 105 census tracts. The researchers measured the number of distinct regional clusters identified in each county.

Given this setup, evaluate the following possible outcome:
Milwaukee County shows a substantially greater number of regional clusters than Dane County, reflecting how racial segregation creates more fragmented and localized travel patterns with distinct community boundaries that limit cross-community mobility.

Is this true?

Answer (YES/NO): NO